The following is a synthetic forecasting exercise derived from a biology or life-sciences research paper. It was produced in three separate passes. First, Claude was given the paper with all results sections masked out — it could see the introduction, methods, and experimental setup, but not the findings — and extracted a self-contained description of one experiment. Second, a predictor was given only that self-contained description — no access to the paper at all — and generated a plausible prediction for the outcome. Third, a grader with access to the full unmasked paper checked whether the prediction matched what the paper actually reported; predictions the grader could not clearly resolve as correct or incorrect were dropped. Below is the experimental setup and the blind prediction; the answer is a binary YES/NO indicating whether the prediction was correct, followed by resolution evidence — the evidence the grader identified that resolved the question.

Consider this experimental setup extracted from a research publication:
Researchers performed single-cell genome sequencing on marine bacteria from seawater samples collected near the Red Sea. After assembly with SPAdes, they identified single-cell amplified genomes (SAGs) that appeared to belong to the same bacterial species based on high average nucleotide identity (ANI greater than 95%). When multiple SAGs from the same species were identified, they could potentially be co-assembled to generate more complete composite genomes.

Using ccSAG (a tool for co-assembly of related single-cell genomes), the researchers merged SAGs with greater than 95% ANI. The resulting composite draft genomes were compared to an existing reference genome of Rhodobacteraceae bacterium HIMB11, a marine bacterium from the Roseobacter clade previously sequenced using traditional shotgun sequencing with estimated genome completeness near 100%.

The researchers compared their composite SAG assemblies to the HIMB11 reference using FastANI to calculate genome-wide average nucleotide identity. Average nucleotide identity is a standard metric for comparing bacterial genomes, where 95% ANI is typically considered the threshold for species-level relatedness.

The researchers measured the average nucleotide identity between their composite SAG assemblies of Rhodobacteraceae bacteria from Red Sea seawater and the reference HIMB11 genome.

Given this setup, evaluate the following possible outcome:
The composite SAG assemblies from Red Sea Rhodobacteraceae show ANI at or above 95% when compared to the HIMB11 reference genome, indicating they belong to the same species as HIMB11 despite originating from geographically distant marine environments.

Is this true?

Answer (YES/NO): NO